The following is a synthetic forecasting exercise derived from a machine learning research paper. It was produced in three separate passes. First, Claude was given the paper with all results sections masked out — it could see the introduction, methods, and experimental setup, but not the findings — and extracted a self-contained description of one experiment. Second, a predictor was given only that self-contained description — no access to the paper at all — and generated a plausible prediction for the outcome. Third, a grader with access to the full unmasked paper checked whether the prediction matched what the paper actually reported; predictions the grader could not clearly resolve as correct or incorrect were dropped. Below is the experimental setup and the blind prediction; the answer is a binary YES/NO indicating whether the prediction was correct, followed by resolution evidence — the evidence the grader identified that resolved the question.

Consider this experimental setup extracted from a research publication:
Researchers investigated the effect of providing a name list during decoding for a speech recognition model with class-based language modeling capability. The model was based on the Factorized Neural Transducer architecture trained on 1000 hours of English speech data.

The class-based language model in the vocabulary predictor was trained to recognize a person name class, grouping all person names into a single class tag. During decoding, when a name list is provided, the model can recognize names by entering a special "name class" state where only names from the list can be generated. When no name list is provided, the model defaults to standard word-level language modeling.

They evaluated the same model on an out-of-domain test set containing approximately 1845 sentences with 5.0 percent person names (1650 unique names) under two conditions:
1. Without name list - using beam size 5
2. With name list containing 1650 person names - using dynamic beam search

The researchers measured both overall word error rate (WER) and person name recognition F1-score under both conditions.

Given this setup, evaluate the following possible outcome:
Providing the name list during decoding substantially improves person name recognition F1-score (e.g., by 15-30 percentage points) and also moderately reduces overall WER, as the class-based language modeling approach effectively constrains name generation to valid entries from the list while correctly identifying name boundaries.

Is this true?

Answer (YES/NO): YES